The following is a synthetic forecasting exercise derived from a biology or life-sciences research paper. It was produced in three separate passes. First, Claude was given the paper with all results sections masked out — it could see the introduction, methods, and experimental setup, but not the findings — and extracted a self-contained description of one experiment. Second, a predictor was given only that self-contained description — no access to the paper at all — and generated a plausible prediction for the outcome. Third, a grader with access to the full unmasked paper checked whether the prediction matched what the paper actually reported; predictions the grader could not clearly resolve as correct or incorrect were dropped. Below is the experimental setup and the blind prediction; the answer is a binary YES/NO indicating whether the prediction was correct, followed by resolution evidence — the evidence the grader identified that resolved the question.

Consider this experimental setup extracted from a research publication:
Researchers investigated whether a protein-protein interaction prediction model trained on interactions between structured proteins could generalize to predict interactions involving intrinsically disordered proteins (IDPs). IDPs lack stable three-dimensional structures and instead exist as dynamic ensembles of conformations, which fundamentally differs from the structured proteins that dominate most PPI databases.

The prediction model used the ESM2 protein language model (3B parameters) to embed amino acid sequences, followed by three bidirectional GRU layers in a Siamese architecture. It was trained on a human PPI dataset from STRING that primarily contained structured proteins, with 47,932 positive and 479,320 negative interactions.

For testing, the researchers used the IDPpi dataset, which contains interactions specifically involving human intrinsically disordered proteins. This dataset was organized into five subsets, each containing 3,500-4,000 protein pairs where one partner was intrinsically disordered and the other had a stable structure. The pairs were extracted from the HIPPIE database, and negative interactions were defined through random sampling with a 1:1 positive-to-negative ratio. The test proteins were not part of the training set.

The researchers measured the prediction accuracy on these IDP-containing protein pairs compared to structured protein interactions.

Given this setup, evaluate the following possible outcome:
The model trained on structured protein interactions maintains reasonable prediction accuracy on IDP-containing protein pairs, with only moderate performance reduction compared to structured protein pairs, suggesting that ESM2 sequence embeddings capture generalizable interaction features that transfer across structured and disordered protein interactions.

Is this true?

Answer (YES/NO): YES